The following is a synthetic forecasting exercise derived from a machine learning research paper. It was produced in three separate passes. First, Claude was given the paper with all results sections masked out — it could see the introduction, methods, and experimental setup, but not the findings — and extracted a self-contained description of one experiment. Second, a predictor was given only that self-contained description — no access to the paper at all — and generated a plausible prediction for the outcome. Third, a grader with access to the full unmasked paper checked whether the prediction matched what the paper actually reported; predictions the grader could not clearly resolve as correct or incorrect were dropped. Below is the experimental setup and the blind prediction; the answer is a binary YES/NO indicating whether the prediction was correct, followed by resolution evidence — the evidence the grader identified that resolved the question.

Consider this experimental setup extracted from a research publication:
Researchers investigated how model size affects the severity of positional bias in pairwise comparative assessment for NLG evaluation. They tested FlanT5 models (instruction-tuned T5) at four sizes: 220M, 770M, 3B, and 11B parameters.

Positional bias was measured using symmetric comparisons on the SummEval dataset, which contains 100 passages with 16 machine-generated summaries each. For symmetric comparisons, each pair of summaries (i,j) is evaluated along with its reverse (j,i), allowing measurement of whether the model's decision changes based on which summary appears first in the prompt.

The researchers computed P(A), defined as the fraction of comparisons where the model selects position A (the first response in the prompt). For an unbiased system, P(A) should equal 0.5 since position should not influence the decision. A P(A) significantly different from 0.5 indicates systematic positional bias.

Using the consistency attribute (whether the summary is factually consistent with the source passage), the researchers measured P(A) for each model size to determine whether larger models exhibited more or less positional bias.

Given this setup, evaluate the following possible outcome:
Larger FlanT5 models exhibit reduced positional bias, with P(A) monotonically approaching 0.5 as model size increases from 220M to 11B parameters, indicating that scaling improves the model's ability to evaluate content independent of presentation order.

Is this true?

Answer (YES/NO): NO